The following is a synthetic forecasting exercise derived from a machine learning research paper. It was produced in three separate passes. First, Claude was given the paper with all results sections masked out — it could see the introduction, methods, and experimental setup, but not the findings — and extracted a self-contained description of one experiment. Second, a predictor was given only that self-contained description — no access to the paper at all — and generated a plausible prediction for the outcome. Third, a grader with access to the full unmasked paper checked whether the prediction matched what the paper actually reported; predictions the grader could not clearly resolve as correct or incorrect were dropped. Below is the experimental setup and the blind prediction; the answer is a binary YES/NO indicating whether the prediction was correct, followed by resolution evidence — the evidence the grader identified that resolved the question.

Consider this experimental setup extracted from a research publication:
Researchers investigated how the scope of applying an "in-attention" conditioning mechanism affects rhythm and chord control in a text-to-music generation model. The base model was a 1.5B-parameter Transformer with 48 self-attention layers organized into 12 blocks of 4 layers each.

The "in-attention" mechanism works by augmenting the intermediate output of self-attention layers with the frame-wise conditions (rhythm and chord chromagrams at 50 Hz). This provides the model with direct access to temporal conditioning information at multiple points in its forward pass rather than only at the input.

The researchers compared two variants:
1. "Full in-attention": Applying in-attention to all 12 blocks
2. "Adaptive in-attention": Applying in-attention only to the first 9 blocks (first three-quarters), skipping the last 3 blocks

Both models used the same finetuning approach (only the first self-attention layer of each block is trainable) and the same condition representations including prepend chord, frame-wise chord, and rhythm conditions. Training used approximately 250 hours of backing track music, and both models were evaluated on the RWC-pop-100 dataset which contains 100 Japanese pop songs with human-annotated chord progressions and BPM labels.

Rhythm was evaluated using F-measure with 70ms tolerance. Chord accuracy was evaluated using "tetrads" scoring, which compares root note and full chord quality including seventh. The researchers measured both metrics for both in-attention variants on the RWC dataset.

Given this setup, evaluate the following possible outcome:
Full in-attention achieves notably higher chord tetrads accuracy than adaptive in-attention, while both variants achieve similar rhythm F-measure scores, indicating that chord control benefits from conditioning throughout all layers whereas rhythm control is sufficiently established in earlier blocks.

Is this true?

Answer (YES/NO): NO